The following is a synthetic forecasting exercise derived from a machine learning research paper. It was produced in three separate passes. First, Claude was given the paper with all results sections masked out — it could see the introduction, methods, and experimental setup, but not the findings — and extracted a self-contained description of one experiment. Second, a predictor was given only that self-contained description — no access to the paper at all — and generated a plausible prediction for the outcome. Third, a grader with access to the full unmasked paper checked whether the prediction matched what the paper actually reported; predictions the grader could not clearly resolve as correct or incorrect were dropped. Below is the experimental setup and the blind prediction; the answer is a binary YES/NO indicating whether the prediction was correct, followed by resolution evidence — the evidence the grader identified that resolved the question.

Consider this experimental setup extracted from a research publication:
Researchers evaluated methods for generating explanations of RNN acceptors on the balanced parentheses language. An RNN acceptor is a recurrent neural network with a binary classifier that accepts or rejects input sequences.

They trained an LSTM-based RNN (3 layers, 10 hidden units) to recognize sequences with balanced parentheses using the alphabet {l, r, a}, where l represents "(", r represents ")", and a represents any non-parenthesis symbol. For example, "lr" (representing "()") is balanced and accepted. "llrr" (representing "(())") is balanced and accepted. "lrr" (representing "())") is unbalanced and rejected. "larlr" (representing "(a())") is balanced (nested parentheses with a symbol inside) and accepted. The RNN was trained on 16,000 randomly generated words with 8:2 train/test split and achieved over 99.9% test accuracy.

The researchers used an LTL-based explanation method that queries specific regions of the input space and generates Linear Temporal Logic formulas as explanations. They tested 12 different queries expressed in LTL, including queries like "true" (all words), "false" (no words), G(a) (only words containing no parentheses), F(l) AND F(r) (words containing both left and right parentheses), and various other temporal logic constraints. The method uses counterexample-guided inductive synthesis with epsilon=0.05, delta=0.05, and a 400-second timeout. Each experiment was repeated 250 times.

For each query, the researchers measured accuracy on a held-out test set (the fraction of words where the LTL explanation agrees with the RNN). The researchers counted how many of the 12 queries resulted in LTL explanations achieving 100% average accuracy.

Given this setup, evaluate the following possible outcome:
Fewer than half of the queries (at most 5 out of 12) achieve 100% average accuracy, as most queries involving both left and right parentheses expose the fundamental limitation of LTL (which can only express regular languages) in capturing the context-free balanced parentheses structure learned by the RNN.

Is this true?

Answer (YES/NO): NO